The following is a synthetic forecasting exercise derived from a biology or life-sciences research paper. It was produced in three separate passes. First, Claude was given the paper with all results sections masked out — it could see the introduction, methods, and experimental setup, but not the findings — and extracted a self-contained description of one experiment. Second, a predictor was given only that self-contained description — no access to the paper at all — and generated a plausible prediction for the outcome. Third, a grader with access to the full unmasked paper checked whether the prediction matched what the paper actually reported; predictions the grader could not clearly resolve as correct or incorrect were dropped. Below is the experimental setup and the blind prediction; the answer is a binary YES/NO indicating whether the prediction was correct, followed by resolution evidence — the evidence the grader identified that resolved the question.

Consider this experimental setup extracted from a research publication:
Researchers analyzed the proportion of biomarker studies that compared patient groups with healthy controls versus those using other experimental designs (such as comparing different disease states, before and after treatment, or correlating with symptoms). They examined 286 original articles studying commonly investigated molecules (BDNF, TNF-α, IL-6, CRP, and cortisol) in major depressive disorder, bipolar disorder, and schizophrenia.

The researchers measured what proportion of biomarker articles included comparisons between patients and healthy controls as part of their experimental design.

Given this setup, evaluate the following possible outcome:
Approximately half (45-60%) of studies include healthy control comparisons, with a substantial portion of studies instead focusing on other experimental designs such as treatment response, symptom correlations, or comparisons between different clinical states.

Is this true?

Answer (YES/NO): NO